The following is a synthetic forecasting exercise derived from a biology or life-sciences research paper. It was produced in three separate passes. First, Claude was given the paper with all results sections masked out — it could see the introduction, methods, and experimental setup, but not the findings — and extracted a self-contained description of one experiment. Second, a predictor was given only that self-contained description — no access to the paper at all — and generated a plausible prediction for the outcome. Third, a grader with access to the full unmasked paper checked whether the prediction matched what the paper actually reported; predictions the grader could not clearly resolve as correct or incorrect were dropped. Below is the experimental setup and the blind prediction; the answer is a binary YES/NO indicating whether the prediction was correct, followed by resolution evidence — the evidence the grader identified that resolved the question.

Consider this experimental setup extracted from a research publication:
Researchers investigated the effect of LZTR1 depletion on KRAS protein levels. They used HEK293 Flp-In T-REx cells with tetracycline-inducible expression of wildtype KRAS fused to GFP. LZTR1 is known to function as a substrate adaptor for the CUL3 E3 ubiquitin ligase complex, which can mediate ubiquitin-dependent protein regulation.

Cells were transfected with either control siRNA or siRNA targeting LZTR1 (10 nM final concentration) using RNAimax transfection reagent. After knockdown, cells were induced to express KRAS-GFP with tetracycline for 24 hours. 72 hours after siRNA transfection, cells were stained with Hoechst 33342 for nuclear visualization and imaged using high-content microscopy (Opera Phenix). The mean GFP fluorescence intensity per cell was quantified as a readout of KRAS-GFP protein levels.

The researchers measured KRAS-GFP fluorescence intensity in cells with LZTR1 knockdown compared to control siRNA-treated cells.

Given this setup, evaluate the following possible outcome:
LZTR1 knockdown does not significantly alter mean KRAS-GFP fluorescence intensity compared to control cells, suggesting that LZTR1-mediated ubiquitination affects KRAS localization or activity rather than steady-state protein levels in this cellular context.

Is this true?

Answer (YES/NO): NO